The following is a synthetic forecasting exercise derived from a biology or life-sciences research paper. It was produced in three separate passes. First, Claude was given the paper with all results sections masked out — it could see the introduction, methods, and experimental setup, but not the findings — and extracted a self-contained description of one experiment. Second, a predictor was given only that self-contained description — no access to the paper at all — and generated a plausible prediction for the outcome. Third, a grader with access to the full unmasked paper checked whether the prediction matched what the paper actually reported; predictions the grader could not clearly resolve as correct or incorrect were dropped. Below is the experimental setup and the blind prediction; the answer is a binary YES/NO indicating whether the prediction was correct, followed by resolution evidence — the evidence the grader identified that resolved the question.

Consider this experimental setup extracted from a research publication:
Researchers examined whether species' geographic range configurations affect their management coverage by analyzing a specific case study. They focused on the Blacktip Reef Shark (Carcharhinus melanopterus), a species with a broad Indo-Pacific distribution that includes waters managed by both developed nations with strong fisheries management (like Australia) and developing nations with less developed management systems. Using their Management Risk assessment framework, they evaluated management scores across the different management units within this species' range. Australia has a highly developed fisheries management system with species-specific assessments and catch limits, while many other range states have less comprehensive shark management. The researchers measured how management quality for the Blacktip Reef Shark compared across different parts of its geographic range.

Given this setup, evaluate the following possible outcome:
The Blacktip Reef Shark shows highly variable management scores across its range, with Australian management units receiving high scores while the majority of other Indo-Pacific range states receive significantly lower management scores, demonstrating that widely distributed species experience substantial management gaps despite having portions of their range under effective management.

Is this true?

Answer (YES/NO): YES